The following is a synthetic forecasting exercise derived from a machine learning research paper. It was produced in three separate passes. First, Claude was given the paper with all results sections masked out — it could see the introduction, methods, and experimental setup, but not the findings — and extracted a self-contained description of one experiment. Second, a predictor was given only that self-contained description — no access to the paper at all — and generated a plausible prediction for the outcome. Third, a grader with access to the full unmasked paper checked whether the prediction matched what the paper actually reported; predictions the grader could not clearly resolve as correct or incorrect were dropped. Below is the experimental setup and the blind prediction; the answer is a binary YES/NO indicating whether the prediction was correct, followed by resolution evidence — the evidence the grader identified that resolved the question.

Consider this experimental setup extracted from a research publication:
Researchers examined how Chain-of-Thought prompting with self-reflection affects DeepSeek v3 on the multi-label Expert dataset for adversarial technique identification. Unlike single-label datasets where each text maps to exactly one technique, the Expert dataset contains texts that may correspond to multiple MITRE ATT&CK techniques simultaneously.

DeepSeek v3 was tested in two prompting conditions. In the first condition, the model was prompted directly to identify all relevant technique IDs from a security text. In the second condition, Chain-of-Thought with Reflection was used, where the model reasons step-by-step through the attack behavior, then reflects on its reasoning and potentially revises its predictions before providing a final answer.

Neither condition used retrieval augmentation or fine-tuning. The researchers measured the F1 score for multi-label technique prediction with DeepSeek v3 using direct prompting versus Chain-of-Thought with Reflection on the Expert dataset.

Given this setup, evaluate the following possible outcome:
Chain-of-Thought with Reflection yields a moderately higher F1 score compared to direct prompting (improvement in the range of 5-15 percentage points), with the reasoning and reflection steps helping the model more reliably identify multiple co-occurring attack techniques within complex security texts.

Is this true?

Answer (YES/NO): NO